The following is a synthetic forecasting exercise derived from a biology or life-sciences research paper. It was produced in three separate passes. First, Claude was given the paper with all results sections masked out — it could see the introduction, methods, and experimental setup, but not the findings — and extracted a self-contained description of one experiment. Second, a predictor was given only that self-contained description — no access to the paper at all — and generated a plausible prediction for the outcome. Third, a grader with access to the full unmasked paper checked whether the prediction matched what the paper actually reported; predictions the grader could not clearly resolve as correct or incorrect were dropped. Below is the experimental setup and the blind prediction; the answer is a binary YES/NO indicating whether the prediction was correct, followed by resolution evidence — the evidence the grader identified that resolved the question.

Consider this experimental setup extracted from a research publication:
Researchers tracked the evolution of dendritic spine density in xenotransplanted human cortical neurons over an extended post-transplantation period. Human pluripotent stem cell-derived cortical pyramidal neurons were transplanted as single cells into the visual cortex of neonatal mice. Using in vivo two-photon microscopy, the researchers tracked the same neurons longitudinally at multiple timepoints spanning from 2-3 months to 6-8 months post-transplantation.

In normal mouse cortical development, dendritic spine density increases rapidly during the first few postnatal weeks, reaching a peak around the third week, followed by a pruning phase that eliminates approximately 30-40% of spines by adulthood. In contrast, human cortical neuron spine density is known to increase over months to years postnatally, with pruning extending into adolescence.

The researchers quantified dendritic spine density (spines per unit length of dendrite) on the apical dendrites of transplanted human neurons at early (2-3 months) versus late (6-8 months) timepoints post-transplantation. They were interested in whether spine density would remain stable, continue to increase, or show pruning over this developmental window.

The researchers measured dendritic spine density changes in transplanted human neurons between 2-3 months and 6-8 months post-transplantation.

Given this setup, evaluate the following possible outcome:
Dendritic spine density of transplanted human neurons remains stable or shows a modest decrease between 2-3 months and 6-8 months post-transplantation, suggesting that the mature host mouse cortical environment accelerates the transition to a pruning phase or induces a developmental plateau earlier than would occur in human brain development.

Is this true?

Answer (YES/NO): NO